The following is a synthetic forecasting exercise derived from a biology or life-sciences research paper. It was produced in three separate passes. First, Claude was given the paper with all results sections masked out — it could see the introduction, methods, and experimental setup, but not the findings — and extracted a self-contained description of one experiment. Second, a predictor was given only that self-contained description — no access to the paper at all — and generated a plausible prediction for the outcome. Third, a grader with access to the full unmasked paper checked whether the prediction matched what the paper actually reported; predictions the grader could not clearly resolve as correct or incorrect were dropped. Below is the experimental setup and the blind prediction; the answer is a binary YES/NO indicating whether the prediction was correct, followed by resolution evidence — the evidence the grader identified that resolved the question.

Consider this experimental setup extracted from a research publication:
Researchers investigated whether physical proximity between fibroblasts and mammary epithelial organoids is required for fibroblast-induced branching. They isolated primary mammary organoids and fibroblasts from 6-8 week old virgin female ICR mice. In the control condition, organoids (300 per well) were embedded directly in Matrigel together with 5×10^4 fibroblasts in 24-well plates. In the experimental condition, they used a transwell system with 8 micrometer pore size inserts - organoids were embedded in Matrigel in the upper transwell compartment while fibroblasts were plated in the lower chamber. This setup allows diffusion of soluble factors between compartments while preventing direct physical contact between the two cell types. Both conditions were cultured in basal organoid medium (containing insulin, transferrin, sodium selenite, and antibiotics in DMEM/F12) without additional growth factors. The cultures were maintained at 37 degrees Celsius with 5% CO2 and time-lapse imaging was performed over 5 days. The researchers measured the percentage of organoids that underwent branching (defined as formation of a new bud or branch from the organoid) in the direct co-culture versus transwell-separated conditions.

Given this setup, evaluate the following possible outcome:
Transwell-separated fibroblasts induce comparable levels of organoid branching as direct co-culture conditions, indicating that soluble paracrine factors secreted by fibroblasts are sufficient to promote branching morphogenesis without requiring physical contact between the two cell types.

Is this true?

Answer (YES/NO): NO